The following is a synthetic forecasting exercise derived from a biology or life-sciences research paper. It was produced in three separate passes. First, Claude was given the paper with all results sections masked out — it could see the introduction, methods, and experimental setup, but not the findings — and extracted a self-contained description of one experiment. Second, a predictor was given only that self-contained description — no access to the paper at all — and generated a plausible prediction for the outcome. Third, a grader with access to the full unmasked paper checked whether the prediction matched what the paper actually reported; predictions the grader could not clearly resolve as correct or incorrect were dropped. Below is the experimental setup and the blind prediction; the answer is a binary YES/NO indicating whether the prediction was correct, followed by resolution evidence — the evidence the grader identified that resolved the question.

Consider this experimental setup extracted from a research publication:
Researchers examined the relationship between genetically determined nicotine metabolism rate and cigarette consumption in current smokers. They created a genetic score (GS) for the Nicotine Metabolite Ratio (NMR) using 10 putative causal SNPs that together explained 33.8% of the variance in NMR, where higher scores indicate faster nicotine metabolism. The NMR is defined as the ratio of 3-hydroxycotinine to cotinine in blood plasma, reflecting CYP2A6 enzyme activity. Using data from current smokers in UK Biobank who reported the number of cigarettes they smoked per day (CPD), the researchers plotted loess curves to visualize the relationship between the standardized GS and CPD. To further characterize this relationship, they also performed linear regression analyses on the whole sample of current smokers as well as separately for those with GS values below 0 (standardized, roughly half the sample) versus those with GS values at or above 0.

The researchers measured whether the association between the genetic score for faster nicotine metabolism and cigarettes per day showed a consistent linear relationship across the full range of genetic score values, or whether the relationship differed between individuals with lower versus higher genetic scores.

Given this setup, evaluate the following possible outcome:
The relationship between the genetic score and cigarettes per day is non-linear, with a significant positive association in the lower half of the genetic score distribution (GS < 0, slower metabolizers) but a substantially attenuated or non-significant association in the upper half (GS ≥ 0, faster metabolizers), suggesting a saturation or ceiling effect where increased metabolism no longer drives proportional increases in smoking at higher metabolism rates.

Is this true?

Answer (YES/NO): YES